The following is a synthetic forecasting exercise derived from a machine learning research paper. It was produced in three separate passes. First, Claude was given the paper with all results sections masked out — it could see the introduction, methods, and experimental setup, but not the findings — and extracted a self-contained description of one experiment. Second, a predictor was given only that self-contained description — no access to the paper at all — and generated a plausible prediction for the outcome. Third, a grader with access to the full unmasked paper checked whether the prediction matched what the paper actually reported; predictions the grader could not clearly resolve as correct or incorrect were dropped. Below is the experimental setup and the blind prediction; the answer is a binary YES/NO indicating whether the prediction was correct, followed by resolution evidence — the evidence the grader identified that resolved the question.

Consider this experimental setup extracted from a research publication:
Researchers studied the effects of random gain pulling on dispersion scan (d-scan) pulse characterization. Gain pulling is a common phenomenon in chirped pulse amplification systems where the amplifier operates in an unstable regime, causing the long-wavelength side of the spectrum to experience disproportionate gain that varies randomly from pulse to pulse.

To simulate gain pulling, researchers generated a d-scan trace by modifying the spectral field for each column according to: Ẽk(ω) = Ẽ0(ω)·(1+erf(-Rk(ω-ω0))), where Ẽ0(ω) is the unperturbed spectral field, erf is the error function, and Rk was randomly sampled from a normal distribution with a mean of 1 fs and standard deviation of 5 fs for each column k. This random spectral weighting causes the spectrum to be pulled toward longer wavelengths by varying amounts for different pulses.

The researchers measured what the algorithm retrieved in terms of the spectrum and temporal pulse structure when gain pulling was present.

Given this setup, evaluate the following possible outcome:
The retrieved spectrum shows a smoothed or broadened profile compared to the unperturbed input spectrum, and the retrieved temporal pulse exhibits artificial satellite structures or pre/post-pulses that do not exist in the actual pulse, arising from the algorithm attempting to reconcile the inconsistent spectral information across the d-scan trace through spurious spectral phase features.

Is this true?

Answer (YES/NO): NO